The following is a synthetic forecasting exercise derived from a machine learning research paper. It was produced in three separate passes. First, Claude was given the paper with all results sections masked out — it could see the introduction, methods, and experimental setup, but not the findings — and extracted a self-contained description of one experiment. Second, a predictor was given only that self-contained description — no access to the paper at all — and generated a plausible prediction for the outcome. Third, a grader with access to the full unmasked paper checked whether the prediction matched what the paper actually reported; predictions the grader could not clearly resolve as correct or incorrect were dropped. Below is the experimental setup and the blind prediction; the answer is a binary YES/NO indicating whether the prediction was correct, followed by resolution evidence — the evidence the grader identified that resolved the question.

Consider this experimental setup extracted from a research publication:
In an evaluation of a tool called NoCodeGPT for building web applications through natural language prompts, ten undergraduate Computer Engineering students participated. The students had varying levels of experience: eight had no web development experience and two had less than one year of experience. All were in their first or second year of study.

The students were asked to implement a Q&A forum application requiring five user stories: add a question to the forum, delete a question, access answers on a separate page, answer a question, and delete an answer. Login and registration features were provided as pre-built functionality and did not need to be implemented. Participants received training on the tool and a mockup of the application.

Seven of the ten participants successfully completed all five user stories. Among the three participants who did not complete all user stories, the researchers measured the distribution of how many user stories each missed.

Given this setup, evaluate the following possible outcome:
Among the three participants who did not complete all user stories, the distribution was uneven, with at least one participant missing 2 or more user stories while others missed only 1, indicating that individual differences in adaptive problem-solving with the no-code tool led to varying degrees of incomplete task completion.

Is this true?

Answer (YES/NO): NO